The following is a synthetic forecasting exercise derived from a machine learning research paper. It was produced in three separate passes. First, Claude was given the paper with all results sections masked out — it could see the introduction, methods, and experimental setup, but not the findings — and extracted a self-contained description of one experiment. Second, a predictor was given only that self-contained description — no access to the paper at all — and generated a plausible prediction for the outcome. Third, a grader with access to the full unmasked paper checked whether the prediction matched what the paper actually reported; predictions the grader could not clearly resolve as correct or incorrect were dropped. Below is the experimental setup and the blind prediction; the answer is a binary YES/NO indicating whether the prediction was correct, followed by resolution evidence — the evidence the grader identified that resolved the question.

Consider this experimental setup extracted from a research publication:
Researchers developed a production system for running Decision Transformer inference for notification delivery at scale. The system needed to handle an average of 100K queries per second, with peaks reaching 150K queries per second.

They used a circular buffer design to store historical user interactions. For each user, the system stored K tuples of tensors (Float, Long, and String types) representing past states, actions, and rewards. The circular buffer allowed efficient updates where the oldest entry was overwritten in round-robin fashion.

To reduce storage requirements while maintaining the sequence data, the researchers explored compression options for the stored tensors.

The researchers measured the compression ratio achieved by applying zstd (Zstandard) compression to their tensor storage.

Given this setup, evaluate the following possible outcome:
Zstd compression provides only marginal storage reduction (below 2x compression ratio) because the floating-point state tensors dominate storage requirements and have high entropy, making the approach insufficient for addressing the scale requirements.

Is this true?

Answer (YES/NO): NO